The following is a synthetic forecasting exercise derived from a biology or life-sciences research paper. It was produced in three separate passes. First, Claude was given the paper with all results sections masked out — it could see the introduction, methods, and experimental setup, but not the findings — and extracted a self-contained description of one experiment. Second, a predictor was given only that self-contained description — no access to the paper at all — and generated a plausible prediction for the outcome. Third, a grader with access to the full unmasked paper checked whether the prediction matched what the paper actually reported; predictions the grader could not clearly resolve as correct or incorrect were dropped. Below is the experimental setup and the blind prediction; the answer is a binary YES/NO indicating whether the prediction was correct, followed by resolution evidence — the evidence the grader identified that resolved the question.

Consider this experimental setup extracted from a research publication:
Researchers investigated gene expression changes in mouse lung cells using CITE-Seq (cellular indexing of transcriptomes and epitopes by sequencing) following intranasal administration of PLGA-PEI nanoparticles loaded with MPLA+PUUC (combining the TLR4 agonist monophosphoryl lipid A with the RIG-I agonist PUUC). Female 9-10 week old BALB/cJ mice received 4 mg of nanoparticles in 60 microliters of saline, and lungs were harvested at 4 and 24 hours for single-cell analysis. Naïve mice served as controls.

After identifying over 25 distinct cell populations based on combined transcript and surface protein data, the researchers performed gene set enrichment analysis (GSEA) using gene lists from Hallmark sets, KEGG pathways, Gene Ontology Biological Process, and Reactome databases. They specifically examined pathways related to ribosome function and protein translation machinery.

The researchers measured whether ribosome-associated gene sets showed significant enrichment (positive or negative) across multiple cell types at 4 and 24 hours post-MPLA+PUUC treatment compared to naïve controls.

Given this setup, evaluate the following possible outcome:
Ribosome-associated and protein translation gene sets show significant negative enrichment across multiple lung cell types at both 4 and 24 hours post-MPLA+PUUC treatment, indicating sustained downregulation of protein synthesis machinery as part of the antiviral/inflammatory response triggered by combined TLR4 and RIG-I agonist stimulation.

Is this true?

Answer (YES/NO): NO